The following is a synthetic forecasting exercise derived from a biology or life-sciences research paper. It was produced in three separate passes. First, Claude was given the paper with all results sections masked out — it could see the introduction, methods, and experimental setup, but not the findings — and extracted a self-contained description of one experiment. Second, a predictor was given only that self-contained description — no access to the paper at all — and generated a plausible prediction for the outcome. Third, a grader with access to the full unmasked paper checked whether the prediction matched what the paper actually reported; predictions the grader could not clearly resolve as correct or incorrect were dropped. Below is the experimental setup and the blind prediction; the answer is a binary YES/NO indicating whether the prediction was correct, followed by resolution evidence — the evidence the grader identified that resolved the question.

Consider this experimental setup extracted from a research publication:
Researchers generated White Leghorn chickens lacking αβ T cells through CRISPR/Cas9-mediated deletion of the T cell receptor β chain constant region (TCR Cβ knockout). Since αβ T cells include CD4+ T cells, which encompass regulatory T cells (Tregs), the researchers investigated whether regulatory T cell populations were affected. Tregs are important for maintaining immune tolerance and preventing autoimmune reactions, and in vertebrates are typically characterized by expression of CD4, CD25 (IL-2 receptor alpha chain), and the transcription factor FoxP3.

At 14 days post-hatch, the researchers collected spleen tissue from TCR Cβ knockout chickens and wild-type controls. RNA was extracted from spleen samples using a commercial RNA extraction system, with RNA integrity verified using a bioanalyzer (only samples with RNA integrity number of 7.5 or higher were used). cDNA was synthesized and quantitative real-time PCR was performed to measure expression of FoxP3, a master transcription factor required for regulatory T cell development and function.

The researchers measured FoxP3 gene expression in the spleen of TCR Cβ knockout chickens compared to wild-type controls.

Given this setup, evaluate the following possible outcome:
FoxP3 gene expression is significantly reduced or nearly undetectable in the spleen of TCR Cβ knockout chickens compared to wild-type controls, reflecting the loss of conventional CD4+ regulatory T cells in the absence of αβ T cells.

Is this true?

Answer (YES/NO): YES